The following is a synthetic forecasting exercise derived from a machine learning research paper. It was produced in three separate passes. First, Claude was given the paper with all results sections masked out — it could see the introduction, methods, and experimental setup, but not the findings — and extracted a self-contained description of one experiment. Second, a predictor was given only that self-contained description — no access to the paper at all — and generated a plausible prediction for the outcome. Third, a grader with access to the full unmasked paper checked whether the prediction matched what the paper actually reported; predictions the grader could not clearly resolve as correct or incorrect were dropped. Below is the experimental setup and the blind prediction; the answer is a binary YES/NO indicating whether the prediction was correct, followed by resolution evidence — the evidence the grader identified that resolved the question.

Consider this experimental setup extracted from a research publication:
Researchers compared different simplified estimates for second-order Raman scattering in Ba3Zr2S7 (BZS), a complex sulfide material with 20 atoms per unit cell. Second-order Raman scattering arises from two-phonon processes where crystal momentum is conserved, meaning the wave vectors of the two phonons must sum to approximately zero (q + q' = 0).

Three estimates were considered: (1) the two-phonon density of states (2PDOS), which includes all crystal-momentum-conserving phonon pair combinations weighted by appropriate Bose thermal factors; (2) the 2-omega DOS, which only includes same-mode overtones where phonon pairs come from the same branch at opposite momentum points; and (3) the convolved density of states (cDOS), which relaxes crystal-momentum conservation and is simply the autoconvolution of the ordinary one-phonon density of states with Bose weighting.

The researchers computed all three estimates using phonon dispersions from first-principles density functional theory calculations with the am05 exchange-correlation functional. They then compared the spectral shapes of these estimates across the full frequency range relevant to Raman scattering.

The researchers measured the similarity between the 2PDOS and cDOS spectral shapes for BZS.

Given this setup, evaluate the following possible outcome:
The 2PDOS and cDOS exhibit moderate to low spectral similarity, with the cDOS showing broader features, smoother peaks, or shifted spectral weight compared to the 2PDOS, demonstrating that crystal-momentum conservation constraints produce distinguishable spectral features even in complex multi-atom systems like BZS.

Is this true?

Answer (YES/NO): NO